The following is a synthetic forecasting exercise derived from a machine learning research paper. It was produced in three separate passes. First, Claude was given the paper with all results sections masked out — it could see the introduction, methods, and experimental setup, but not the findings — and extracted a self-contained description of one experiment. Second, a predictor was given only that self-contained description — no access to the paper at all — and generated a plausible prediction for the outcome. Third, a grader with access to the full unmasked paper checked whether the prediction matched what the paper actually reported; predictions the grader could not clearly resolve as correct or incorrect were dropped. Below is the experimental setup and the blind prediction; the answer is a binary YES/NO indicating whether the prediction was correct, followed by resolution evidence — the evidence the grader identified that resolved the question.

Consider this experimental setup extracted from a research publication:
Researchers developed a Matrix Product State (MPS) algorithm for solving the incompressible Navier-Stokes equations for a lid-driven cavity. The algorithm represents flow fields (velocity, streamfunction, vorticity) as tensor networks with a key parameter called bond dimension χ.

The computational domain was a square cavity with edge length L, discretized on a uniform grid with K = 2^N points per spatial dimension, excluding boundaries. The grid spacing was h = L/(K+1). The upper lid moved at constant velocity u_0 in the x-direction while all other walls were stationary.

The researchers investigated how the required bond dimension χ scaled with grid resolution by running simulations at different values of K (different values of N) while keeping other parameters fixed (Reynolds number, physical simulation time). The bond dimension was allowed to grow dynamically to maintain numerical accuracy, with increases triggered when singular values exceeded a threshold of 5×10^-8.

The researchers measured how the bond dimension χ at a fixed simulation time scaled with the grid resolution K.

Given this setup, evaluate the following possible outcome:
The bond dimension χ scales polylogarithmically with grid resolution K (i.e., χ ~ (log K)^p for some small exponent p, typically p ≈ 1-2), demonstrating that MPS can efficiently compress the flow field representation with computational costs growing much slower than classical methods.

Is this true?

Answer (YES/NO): YES